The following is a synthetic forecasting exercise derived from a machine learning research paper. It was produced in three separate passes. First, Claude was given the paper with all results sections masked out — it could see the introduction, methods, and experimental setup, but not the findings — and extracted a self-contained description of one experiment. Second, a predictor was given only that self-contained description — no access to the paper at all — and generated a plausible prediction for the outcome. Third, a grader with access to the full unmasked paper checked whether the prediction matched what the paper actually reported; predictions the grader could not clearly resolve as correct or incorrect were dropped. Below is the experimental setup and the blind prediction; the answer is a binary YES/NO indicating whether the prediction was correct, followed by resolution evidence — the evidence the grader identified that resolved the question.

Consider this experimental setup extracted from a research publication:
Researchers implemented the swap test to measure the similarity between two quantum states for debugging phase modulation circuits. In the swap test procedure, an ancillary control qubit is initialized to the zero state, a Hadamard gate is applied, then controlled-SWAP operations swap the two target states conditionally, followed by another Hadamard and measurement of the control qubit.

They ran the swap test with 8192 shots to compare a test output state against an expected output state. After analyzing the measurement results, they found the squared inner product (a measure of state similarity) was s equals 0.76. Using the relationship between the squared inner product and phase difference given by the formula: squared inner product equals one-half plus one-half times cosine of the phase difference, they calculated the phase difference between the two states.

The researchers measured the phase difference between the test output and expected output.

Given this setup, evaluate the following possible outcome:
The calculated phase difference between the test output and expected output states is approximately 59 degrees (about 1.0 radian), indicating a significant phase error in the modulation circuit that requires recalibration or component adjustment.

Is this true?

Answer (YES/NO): NO